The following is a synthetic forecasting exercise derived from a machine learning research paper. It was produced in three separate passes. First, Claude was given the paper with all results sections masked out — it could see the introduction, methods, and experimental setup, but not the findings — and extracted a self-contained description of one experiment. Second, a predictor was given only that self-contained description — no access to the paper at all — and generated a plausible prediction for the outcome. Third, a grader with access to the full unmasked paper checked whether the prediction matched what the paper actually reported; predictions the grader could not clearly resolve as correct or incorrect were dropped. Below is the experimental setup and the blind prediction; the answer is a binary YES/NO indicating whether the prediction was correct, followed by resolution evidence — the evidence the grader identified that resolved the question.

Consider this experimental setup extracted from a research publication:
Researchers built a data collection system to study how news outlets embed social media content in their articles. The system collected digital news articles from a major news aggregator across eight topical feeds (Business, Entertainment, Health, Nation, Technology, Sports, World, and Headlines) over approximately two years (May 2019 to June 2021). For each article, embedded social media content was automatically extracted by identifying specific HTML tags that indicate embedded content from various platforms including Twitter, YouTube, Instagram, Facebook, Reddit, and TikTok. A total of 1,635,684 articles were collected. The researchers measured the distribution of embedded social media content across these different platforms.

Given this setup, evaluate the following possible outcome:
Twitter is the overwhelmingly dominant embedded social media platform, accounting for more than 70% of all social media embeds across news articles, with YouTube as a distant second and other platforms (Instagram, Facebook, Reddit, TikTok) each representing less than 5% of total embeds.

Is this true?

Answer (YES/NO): NO